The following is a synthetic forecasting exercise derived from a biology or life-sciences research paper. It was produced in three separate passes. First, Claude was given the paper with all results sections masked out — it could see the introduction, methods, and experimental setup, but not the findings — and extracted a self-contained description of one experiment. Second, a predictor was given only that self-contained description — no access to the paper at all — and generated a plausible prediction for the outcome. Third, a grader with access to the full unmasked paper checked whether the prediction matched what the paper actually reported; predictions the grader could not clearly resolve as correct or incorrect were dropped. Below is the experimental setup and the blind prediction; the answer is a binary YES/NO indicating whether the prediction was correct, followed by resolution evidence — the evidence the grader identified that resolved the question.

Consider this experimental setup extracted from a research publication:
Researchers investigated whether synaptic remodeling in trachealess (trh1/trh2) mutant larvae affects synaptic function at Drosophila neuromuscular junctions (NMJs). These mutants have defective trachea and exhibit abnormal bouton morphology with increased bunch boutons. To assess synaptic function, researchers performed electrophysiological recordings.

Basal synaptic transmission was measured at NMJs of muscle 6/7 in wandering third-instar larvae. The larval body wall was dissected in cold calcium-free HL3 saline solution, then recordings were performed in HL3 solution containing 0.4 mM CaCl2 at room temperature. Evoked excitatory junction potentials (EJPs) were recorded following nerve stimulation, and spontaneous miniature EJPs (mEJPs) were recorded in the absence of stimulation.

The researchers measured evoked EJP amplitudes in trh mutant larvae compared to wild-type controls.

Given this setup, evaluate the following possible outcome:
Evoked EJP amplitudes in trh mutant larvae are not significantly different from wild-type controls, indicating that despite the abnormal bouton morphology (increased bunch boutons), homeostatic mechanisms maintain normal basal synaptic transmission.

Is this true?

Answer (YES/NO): YES